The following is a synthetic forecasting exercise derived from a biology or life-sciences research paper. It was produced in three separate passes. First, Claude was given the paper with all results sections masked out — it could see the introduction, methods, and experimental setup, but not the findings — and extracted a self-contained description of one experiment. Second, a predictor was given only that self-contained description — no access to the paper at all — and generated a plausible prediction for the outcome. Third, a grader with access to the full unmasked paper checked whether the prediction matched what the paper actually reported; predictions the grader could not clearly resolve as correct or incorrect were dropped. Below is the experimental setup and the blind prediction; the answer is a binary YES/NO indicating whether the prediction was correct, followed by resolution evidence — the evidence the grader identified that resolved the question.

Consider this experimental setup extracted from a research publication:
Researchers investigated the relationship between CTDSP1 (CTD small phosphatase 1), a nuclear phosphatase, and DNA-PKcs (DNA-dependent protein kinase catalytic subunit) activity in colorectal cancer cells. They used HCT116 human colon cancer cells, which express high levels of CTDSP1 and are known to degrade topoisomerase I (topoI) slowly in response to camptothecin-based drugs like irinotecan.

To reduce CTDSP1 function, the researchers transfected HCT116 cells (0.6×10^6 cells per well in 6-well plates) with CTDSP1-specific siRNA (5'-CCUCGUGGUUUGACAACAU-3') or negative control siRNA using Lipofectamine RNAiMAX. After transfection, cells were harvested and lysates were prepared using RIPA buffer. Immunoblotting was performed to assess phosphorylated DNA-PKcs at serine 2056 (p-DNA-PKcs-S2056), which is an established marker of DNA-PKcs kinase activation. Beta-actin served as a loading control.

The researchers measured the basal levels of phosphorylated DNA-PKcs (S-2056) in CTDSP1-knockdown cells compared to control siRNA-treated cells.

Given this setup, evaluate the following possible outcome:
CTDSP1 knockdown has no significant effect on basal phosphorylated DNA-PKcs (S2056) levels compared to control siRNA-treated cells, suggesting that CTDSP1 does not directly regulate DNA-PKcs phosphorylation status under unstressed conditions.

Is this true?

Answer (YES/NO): NO